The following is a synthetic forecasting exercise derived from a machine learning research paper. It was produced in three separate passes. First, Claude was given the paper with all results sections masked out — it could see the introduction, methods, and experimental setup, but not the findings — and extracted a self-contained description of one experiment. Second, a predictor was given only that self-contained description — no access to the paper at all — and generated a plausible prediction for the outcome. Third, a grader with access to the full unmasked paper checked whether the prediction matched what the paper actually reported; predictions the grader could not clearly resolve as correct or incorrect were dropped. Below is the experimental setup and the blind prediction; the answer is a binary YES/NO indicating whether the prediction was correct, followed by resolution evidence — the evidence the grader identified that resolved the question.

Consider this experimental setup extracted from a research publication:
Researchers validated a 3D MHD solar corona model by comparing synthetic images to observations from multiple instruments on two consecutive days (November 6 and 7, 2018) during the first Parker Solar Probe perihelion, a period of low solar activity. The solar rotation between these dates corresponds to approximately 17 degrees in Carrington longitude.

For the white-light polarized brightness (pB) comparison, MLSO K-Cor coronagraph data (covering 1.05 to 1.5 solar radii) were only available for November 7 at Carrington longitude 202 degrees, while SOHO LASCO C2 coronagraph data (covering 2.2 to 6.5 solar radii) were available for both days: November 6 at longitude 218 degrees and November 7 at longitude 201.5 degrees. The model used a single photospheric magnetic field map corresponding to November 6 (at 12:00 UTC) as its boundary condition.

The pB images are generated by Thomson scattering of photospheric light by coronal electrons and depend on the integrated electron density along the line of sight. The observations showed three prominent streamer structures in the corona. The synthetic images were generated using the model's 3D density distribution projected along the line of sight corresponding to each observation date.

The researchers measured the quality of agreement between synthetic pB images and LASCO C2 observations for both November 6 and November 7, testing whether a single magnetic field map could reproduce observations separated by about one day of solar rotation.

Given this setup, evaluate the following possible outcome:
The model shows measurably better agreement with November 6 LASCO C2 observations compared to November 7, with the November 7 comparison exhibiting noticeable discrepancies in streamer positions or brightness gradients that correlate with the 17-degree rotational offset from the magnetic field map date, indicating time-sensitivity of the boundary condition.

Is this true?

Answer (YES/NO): NO